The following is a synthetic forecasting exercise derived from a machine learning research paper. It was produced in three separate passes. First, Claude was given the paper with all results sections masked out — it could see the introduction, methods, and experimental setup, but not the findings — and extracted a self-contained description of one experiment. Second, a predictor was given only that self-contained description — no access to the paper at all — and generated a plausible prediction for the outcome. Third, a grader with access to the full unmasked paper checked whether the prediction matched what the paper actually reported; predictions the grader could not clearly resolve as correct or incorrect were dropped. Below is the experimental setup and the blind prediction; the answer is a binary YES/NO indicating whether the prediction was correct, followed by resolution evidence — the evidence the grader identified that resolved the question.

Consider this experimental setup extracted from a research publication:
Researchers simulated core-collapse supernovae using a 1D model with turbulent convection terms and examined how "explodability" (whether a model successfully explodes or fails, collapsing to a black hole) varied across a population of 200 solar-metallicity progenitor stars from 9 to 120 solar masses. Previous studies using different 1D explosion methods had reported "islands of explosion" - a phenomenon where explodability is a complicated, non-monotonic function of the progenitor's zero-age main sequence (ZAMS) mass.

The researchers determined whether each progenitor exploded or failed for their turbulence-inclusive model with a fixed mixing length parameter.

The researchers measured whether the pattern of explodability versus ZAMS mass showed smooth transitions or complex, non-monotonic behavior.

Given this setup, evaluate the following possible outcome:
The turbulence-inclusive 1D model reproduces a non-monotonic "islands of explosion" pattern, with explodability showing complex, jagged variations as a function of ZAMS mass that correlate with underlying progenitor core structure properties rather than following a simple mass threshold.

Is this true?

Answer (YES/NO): YES